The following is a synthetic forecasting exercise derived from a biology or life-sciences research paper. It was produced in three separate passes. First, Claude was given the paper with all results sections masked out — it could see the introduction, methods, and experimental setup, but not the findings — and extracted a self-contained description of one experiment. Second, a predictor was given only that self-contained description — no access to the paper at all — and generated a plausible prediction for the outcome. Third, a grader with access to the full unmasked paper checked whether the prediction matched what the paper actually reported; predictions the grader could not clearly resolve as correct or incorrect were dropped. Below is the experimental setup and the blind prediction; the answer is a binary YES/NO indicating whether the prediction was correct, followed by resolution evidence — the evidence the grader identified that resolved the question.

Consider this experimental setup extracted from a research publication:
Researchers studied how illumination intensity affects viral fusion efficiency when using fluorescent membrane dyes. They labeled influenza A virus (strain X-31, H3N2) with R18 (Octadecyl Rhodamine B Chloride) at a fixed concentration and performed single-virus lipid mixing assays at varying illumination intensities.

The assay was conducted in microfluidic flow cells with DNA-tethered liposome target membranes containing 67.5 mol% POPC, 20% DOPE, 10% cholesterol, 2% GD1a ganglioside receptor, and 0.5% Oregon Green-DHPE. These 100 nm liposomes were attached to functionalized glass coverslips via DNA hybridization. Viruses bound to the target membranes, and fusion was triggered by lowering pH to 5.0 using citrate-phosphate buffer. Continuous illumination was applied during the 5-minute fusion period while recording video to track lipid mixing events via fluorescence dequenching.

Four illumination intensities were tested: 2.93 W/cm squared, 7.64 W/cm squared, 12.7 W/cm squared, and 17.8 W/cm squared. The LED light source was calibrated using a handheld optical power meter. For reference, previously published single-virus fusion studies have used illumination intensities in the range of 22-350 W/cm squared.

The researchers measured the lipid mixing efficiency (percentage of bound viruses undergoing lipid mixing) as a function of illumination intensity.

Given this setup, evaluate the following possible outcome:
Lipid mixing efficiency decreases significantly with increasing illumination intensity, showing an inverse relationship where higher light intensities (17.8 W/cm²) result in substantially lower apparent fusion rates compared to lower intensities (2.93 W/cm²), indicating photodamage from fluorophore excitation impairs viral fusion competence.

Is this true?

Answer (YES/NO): YES